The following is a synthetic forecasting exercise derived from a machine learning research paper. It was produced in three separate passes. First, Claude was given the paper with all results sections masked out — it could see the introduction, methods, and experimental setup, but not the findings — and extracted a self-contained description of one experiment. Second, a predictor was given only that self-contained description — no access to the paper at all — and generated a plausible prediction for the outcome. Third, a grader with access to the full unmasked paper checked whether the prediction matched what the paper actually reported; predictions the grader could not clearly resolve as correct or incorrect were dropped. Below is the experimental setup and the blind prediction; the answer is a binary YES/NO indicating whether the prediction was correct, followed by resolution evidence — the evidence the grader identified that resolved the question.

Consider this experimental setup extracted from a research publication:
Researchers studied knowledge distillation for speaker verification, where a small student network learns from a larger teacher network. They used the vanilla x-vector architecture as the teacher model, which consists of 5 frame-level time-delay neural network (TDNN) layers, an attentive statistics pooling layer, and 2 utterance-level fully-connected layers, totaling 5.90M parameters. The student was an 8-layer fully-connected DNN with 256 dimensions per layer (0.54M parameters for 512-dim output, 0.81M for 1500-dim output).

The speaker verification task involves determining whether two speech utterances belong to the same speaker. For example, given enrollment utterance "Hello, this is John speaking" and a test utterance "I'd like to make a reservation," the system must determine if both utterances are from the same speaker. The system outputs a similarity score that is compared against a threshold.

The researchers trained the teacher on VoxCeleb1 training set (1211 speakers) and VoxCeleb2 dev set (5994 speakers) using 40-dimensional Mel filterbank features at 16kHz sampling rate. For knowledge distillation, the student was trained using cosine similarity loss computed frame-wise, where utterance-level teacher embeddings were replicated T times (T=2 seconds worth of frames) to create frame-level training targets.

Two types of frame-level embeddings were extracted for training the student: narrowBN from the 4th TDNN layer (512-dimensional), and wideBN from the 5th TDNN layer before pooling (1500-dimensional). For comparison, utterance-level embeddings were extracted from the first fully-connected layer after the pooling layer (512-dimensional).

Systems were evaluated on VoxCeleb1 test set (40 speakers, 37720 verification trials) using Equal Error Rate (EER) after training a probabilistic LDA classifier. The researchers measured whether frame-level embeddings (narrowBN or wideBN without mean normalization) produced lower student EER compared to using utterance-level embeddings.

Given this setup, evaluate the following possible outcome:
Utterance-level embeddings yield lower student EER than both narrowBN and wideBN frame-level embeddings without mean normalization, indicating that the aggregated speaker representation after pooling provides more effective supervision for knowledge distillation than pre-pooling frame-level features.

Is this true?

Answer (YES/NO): NO